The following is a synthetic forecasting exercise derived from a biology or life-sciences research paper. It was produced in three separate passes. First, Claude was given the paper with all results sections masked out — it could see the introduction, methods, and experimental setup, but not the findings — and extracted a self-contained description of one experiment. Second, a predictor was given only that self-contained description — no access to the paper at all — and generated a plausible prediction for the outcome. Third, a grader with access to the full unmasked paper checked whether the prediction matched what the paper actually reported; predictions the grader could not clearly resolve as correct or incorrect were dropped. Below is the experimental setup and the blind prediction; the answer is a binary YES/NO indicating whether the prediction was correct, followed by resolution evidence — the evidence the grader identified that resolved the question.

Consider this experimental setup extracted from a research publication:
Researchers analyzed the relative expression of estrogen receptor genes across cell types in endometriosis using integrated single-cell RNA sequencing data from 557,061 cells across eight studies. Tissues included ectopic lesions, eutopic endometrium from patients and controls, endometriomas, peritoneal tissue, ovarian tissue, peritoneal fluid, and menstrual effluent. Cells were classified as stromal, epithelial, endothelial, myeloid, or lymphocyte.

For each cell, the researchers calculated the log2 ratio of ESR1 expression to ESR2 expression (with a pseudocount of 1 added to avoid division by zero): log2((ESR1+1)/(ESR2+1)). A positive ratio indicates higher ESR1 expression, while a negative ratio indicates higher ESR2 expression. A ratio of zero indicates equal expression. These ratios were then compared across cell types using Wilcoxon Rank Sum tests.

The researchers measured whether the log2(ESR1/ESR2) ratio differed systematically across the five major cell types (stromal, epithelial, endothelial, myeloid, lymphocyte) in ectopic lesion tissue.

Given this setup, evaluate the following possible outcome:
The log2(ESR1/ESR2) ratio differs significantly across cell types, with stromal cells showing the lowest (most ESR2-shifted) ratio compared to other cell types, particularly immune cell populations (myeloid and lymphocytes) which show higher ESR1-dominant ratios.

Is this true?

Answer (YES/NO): NO